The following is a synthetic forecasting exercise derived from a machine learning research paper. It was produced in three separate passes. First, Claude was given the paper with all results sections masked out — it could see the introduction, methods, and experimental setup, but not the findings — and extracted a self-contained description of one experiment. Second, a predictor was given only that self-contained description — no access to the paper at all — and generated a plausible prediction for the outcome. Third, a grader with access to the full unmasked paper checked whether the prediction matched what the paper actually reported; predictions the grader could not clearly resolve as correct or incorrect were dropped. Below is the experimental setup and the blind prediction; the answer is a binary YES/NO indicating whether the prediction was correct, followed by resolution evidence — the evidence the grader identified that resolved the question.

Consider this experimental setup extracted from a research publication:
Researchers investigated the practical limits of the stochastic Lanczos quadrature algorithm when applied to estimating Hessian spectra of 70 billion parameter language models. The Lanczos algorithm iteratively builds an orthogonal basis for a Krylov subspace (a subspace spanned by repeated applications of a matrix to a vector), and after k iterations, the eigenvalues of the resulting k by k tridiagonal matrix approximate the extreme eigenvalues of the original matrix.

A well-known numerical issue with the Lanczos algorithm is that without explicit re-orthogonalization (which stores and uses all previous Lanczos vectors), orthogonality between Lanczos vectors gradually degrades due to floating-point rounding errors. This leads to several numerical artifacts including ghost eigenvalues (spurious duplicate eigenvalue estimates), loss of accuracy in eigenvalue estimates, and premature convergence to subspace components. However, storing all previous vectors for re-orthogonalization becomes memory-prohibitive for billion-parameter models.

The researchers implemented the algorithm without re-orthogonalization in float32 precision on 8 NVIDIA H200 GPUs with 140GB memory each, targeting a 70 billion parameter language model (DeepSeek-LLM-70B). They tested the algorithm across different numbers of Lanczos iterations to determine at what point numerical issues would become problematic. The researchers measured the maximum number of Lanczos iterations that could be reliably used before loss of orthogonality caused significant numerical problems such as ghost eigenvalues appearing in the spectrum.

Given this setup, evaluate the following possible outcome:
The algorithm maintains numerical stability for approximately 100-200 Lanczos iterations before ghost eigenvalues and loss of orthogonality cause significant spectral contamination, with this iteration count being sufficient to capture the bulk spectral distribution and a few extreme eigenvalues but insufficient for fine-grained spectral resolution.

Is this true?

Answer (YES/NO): NO